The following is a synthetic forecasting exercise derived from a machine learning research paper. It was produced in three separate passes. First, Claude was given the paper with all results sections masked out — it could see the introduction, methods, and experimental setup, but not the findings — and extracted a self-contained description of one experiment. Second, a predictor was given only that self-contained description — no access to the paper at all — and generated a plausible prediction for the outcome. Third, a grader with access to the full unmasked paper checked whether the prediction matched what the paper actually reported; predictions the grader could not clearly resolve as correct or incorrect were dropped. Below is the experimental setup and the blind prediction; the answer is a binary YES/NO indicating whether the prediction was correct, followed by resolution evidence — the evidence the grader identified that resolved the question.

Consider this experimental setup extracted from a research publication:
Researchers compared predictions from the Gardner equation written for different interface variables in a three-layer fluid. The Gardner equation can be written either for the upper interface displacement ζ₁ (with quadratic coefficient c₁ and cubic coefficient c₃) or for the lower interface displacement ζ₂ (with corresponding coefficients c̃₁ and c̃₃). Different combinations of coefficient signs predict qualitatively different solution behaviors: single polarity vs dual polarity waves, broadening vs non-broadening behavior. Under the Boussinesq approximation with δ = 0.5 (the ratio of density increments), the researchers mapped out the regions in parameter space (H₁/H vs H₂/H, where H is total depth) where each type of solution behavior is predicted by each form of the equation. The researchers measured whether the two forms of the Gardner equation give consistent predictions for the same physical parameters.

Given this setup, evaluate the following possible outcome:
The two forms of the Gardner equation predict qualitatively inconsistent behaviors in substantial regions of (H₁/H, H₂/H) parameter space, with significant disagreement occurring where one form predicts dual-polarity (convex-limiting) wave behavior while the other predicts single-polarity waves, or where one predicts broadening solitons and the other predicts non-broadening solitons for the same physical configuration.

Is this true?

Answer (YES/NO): YES